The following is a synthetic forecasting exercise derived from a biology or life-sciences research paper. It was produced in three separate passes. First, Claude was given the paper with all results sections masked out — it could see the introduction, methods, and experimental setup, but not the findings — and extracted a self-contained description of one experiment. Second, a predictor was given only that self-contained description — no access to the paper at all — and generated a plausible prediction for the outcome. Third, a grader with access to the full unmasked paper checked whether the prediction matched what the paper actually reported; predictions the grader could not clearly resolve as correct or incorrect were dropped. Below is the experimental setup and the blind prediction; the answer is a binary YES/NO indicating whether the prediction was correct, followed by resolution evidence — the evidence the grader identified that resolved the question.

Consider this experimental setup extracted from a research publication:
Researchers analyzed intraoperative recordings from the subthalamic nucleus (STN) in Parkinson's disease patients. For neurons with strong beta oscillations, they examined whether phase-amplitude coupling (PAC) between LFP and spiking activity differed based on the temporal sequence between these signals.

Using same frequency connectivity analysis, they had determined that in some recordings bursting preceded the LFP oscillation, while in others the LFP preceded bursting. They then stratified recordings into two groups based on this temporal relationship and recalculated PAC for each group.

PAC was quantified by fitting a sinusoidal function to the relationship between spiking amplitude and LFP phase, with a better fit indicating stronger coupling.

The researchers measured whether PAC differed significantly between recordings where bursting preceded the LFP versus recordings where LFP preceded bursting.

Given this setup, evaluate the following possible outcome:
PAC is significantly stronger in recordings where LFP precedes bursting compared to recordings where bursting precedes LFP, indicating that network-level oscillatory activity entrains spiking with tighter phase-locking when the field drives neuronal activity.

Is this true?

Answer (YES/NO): NO